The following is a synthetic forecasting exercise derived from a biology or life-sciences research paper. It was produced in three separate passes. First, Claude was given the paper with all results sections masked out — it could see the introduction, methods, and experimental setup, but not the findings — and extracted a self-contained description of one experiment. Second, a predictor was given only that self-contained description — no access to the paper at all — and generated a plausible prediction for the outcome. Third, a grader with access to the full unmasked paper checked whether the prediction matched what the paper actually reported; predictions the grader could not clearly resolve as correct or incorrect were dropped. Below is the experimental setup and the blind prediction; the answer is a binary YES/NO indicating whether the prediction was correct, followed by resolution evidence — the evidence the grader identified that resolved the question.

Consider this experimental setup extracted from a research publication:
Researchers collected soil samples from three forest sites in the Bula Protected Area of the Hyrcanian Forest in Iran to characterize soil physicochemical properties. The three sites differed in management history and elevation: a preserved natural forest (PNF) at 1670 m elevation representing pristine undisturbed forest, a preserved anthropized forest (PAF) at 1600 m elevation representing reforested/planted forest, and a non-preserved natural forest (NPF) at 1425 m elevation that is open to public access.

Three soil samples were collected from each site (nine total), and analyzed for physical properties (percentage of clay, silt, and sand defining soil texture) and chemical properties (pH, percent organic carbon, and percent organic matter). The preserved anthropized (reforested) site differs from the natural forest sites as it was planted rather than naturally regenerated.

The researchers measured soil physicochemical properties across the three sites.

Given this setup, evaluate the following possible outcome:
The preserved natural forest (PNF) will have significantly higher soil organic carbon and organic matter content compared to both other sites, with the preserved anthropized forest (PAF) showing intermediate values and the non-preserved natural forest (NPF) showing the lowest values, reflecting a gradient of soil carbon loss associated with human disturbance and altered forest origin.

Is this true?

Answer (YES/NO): NO